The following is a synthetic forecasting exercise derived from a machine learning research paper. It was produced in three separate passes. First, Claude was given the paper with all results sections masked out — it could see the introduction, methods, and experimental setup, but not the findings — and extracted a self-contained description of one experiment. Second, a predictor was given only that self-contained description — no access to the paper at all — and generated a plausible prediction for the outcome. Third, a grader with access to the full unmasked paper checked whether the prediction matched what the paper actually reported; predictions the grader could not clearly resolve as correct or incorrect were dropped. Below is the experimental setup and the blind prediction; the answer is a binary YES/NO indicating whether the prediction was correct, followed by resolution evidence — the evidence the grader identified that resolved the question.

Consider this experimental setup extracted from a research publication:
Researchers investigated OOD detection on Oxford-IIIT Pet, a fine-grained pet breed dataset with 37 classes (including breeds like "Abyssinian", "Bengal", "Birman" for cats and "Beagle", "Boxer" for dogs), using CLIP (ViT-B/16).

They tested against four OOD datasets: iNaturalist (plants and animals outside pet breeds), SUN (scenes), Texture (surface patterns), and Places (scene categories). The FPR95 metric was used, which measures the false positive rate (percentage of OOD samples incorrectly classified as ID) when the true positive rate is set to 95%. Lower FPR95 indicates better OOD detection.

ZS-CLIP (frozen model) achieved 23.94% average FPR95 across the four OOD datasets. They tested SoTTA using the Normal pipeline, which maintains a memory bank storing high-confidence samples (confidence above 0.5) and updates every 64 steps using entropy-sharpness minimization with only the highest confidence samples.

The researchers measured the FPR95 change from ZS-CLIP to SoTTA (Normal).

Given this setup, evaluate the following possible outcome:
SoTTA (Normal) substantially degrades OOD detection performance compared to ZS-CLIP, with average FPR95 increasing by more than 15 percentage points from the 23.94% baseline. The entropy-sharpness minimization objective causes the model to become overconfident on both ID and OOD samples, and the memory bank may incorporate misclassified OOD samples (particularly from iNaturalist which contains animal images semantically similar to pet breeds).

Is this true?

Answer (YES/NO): NO